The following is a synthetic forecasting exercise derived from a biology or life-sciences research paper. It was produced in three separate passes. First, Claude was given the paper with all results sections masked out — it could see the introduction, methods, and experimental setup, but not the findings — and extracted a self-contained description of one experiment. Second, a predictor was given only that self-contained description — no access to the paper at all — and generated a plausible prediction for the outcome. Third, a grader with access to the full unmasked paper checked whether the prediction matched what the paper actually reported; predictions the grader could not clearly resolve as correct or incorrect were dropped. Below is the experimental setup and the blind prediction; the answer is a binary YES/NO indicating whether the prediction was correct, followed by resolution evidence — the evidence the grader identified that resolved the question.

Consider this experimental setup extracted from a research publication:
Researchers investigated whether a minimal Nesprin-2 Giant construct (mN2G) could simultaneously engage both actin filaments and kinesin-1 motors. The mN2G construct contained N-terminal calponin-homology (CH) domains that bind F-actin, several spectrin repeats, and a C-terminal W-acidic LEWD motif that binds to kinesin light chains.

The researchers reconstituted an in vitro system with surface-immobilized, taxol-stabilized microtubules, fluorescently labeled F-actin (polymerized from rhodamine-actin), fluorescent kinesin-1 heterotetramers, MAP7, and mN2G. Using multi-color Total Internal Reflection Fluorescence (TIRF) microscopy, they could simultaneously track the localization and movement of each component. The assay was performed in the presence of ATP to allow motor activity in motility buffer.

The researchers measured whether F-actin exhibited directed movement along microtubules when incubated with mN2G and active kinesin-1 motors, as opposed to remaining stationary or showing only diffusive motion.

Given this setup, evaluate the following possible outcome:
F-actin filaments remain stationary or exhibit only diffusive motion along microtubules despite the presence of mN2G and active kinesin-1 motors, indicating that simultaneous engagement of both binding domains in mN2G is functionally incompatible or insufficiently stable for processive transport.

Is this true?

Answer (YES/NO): NO